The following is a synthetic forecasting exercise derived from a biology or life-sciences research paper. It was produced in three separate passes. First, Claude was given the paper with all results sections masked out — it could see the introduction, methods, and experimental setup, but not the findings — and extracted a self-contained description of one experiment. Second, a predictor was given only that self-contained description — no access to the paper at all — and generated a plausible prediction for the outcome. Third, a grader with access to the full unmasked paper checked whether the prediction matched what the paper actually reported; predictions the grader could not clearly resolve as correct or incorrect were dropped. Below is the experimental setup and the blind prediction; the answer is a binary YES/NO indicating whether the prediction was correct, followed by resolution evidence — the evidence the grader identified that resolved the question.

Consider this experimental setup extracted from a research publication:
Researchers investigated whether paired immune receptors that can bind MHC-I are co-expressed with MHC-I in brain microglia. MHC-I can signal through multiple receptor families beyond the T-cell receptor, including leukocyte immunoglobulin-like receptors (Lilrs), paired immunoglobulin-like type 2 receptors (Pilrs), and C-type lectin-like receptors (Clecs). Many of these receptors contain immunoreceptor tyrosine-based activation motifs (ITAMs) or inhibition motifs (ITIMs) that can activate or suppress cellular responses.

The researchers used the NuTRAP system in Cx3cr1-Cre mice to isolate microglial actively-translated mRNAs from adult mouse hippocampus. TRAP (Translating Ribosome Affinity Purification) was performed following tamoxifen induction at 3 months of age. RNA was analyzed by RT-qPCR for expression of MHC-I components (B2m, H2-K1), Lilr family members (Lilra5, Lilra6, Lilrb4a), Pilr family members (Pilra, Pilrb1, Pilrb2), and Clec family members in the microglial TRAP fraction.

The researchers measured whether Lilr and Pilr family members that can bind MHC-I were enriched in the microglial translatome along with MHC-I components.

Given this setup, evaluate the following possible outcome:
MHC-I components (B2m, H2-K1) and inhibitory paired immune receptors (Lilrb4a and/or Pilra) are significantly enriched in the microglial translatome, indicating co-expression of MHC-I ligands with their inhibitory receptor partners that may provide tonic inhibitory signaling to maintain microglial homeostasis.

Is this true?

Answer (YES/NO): YES